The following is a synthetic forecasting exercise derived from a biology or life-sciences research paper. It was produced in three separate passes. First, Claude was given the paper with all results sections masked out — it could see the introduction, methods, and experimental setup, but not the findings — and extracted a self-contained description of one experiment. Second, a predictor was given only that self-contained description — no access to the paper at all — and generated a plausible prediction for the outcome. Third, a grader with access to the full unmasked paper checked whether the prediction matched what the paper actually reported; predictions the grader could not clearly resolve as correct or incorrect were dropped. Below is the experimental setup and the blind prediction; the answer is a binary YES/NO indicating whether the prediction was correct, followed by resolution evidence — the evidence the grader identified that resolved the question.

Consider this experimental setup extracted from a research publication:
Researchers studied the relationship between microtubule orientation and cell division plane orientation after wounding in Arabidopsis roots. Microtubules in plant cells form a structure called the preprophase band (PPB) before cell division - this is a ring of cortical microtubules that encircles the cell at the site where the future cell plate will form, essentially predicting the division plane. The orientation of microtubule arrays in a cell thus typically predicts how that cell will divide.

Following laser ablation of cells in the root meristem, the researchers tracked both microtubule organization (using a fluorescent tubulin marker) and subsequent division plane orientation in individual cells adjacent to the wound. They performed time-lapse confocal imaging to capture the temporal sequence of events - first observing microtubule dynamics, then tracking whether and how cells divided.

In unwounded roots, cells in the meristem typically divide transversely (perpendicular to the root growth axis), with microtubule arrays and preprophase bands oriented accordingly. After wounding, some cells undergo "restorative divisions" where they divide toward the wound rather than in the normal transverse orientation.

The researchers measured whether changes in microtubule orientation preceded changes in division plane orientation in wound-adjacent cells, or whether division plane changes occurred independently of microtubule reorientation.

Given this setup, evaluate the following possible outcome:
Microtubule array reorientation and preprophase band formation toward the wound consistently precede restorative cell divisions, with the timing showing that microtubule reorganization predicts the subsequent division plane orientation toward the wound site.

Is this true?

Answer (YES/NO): YES